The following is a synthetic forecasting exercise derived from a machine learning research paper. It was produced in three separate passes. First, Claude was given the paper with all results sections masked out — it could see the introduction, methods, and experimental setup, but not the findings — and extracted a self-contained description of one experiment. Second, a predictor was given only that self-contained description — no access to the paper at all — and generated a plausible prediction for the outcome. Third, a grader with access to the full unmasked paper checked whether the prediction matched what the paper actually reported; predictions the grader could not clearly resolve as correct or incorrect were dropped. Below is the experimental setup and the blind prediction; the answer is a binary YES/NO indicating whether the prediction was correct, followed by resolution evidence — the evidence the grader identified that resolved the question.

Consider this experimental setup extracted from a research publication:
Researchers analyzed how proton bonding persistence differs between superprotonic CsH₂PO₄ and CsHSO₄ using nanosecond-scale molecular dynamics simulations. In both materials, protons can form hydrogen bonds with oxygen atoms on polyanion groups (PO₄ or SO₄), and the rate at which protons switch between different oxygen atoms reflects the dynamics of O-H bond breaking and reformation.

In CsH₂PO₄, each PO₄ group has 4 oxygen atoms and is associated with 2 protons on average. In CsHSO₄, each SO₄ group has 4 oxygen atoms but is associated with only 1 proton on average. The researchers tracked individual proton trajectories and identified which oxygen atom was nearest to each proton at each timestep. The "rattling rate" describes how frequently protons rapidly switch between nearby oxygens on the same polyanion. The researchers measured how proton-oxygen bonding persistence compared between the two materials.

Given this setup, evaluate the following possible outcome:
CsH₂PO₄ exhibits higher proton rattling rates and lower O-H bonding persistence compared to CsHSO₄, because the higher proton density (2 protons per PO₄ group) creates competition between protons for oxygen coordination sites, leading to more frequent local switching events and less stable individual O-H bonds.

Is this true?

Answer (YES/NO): NO